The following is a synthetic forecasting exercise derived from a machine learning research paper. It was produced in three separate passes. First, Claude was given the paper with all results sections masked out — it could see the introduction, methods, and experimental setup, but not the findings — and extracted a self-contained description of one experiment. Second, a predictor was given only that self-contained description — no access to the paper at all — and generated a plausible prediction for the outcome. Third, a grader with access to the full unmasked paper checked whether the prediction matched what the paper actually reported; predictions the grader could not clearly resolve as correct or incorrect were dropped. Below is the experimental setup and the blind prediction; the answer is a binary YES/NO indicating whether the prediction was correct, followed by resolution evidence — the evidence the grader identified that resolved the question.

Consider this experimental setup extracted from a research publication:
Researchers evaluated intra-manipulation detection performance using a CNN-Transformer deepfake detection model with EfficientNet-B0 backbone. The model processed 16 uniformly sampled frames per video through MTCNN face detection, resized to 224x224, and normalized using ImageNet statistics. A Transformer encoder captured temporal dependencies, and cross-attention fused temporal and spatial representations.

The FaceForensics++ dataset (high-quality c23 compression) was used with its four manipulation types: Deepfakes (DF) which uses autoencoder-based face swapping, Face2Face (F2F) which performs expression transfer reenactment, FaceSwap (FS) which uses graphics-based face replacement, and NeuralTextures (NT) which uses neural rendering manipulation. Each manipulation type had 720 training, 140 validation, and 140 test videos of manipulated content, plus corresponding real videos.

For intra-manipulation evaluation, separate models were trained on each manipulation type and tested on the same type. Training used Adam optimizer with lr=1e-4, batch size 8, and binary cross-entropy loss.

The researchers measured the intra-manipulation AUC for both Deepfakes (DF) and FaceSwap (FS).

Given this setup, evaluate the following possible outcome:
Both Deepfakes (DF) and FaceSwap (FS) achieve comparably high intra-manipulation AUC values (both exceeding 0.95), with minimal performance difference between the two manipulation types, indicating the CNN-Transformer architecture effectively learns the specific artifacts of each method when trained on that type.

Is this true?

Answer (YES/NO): YES